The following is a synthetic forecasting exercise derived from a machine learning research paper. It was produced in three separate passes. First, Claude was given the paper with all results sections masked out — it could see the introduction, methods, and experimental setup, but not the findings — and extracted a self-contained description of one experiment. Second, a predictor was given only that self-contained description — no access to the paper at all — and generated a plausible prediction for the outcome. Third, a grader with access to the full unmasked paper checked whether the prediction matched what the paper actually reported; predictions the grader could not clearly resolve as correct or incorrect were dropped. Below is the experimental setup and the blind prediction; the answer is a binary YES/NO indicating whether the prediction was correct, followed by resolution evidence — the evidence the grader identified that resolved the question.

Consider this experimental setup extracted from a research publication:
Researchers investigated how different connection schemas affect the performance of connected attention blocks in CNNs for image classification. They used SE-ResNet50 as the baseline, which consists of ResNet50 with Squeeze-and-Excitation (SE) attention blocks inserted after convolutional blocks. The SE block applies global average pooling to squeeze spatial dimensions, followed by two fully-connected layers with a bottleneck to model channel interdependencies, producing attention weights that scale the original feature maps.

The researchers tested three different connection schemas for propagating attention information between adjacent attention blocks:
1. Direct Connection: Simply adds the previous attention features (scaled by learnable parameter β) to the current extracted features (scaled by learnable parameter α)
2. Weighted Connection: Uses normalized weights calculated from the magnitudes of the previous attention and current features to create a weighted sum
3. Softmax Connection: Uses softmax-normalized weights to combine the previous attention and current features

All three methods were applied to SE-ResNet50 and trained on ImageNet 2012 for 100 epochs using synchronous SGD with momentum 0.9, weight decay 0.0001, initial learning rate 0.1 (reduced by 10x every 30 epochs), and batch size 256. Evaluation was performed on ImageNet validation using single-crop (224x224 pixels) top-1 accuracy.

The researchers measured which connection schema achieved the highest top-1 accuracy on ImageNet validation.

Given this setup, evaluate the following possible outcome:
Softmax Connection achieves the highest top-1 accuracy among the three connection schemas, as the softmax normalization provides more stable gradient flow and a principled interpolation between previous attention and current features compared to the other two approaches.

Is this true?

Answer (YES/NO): NO